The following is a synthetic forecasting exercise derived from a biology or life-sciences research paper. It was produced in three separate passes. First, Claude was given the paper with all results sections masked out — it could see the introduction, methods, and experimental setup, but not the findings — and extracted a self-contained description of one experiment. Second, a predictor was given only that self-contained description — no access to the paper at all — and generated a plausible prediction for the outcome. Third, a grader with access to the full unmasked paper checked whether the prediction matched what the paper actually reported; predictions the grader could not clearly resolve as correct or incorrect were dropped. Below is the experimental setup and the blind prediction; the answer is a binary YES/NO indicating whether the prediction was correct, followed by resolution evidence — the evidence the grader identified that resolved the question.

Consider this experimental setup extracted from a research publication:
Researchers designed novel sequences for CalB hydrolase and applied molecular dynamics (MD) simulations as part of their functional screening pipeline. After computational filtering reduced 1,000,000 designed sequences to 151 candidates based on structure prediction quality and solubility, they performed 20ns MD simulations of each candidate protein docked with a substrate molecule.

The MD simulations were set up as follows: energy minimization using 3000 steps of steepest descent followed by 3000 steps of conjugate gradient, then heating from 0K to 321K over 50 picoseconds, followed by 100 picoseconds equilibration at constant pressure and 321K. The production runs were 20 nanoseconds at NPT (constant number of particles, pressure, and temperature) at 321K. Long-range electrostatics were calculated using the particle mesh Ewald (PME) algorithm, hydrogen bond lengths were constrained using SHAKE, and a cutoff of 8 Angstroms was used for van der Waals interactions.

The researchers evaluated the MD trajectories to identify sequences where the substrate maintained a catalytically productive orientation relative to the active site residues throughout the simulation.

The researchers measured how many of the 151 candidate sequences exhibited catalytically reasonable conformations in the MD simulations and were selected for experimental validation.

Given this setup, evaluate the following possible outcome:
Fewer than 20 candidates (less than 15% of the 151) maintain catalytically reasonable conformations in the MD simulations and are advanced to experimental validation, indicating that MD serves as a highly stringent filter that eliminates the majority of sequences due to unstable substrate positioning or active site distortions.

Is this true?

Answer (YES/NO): YES